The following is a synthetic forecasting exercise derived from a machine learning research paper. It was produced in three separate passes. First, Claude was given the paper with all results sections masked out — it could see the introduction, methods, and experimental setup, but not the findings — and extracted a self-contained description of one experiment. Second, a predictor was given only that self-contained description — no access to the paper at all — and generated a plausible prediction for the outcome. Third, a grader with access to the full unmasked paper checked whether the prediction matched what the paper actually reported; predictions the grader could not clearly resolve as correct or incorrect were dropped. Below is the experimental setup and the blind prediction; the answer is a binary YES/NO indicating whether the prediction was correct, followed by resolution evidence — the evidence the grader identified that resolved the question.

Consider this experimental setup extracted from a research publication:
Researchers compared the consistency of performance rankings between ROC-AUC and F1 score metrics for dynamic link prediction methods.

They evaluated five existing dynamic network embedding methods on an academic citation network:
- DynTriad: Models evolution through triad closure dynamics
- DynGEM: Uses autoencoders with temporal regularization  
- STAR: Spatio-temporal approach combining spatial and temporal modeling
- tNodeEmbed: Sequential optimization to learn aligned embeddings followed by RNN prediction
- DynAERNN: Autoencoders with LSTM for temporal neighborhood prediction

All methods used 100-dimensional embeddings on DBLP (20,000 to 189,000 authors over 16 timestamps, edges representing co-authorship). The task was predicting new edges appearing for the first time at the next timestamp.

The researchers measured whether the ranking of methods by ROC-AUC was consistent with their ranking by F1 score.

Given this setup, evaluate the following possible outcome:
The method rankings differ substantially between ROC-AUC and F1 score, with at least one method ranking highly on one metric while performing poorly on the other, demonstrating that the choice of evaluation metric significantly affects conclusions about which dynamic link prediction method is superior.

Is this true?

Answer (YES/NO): YES